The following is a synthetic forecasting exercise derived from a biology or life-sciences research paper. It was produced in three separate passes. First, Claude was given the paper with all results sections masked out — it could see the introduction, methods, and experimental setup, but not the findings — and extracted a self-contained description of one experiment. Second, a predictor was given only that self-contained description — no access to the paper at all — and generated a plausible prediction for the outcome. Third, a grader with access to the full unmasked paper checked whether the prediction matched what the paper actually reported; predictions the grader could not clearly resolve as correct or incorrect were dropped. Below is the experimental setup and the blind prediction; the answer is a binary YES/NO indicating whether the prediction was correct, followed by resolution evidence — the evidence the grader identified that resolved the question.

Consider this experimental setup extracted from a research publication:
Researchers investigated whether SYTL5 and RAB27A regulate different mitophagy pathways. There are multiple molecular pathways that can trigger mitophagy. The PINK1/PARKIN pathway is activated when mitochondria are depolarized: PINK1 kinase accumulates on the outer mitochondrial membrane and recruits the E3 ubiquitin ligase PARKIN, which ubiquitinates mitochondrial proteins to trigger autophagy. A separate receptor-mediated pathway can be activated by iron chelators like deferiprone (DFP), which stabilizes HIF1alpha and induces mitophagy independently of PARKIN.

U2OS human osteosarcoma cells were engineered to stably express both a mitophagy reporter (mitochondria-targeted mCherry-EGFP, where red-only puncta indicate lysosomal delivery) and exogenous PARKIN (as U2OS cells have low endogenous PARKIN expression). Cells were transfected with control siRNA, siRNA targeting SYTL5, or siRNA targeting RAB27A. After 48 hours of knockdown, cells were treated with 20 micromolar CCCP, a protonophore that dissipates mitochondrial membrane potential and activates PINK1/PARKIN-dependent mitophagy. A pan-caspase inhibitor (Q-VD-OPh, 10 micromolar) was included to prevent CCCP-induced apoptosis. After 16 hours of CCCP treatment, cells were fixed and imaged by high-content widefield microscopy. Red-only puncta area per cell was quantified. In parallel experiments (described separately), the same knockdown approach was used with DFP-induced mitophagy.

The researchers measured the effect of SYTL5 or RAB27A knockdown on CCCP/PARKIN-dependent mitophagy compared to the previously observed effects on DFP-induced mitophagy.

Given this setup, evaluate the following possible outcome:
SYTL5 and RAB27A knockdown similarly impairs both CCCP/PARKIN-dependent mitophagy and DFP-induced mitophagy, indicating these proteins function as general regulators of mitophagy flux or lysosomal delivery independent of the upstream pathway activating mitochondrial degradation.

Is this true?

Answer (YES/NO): NO